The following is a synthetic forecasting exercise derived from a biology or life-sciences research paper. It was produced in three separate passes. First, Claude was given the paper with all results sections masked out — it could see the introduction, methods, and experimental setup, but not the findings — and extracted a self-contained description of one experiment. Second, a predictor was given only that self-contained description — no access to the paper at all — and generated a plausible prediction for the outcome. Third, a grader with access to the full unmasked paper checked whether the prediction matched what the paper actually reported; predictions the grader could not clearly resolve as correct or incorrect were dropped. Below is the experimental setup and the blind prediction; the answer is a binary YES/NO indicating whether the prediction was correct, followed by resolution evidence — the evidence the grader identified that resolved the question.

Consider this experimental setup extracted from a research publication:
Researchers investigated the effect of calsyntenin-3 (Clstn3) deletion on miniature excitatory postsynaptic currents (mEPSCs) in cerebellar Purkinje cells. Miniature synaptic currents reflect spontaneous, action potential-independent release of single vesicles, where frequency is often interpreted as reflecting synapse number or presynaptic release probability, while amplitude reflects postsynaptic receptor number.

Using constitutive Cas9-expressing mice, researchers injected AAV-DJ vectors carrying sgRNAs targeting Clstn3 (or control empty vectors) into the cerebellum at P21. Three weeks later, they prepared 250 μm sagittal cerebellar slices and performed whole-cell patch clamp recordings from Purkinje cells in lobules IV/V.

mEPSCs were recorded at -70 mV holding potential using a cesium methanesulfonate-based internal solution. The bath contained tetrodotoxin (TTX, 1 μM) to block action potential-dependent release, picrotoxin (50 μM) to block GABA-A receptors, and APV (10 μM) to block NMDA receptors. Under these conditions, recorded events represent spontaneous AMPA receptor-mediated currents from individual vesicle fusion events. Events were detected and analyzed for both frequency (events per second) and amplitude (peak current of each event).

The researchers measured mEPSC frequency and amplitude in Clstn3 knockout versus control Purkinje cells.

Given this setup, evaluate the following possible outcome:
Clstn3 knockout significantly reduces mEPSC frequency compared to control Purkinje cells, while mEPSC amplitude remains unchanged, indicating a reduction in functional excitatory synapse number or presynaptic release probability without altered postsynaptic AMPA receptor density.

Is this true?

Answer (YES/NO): NO